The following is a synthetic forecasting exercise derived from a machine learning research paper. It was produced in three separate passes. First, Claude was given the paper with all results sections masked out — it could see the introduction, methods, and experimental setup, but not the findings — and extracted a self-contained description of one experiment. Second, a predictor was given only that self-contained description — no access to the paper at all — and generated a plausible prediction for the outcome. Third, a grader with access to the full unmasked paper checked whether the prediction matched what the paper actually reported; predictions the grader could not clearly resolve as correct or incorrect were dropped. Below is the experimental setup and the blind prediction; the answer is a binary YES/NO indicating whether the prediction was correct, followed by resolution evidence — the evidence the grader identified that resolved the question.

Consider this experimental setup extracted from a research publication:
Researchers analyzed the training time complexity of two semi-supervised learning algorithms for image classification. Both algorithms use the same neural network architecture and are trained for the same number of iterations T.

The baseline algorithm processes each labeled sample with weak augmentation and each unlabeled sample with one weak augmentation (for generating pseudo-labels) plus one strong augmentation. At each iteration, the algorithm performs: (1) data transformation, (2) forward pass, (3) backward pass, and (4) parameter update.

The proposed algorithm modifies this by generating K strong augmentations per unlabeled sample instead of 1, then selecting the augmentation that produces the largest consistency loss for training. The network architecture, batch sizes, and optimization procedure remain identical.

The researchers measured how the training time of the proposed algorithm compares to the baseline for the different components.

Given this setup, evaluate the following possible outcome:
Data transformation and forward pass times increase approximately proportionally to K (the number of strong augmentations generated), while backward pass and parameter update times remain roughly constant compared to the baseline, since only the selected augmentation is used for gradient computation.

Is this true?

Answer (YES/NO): YES